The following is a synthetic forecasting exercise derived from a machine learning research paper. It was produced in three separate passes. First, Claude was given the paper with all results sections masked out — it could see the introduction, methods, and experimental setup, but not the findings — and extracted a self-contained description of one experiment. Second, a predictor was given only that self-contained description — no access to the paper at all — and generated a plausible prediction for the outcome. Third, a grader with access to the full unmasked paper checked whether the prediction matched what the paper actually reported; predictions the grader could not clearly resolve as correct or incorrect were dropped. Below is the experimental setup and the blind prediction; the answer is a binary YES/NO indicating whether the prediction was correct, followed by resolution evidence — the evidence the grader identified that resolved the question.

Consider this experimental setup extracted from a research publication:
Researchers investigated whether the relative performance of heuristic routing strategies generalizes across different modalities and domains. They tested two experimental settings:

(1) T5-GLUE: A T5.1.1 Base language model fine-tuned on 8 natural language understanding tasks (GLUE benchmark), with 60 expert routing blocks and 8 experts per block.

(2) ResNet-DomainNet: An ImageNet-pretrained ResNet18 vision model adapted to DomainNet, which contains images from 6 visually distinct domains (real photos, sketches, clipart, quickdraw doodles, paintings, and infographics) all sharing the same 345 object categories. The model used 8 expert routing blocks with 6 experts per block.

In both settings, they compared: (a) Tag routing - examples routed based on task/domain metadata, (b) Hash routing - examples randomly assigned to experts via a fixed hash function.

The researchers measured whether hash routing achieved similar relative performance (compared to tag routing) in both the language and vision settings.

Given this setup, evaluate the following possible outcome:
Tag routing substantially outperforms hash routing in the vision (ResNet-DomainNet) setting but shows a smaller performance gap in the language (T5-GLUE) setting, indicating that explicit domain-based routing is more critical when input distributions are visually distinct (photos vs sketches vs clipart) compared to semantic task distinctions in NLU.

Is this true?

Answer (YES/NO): NO